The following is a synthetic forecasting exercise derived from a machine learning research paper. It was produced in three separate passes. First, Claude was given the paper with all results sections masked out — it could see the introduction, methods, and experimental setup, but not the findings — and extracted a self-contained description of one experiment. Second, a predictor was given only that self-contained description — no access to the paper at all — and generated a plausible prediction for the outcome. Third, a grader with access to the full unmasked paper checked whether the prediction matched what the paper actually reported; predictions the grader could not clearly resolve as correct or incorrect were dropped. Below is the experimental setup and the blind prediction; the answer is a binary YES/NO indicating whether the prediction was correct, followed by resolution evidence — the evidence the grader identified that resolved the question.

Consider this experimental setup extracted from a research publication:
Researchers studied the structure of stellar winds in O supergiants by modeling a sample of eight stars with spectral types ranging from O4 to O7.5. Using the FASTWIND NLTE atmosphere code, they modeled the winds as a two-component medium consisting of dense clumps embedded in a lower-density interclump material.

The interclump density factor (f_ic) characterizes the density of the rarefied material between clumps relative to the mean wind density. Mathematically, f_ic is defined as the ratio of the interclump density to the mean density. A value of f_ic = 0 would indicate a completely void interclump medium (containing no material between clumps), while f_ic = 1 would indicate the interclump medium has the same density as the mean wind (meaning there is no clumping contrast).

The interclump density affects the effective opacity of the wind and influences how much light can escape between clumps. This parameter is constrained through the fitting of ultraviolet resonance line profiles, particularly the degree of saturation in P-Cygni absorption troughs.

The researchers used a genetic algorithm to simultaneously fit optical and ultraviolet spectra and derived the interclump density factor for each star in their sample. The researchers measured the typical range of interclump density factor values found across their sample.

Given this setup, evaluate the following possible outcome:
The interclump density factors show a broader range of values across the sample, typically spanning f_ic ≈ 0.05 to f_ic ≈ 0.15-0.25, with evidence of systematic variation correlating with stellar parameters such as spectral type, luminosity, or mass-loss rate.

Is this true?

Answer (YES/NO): NO